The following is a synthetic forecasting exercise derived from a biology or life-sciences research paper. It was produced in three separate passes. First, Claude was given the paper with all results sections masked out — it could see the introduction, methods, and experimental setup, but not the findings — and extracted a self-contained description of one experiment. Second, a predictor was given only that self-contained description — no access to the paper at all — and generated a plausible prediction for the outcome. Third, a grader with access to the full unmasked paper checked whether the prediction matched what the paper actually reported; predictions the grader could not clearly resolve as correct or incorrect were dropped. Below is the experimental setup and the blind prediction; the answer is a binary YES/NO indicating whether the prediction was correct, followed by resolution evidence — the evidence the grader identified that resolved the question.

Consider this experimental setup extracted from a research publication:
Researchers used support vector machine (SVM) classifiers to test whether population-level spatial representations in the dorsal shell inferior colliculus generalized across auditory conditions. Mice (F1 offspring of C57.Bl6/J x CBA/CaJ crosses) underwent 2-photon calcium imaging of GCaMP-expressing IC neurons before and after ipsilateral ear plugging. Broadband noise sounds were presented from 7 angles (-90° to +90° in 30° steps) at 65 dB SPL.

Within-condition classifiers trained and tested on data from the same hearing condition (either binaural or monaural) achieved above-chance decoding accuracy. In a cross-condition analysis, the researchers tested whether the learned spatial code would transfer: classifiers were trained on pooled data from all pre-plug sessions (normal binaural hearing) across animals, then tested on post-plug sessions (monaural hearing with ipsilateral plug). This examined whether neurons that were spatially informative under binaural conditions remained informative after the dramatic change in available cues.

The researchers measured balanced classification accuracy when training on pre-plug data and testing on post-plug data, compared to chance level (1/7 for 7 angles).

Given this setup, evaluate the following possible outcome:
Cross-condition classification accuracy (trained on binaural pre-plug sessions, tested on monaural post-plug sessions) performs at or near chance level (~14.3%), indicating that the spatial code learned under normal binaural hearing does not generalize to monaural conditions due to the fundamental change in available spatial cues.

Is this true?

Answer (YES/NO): NO